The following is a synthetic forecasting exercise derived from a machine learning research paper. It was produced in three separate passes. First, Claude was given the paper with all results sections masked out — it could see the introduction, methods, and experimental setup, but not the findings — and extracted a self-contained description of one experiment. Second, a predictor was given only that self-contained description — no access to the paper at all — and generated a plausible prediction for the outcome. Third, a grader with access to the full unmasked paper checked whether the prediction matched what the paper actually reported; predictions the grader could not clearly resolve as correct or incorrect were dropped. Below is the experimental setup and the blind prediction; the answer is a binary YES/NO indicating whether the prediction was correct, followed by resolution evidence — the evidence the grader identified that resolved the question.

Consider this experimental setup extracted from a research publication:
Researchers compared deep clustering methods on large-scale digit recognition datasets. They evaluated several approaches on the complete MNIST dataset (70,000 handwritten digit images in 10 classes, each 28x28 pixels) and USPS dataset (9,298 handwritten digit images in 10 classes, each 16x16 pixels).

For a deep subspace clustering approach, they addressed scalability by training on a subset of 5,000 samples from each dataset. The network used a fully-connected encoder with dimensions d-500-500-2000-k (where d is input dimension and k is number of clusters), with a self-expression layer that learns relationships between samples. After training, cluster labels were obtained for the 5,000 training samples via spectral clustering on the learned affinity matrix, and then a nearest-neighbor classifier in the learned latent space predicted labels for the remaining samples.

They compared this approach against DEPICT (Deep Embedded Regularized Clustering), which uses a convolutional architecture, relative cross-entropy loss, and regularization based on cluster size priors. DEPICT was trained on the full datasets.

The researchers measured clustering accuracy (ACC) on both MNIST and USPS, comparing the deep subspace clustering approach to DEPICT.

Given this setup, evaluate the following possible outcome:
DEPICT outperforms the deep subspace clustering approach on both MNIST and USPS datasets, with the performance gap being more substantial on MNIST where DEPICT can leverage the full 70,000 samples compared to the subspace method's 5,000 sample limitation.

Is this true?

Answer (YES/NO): NO